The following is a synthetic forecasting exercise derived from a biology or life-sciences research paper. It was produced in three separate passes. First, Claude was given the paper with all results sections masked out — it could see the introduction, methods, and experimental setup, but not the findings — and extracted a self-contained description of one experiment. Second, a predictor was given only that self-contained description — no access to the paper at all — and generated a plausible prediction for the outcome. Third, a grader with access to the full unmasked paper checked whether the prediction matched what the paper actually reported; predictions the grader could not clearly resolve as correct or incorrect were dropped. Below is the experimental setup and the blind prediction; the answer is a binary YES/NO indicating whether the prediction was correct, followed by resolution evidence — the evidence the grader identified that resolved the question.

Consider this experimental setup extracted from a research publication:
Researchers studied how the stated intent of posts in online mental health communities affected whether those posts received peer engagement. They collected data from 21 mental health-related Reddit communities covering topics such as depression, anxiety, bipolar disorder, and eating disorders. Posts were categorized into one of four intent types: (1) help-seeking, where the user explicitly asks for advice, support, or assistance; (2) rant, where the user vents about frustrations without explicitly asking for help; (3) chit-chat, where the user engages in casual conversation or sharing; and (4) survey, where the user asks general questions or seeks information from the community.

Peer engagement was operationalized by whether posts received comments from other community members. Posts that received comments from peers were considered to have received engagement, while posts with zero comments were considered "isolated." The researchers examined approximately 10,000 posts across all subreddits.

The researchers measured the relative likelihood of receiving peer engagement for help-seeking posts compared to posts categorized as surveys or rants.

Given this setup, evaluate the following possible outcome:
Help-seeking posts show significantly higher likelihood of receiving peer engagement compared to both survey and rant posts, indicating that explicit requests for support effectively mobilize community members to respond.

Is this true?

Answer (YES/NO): YES